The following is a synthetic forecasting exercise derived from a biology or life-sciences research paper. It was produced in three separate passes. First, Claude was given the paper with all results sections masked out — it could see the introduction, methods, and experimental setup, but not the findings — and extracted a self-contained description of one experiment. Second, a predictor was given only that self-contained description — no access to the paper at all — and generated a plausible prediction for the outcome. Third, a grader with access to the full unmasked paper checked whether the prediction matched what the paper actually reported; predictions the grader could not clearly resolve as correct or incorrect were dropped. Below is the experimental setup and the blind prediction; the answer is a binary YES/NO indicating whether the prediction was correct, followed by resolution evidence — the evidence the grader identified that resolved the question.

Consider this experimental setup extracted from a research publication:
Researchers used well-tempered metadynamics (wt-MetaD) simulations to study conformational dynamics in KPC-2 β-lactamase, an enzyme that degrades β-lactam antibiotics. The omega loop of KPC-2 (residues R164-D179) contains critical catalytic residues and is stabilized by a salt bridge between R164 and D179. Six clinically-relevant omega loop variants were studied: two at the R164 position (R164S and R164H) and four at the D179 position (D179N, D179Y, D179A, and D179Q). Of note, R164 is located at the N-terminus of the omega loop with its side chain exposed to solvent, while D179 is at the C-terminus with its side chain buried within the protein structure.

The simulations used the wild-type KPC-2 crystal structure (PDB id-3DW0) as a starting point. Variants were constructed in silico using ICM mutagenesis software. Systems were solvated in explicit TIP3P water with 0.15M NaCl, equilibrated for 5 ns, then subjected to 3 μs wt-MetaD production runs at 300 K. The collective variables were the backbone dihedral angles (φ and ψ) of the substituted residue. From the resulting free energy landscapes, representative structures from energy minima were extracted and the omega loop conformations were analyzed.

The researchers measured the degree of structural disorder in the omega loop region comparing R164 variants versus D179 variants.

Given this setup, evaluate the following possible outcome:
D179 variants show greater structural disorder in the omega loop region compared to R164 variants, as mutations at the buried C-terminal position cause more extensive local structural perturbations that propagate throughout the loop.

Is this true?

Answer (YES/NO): YES